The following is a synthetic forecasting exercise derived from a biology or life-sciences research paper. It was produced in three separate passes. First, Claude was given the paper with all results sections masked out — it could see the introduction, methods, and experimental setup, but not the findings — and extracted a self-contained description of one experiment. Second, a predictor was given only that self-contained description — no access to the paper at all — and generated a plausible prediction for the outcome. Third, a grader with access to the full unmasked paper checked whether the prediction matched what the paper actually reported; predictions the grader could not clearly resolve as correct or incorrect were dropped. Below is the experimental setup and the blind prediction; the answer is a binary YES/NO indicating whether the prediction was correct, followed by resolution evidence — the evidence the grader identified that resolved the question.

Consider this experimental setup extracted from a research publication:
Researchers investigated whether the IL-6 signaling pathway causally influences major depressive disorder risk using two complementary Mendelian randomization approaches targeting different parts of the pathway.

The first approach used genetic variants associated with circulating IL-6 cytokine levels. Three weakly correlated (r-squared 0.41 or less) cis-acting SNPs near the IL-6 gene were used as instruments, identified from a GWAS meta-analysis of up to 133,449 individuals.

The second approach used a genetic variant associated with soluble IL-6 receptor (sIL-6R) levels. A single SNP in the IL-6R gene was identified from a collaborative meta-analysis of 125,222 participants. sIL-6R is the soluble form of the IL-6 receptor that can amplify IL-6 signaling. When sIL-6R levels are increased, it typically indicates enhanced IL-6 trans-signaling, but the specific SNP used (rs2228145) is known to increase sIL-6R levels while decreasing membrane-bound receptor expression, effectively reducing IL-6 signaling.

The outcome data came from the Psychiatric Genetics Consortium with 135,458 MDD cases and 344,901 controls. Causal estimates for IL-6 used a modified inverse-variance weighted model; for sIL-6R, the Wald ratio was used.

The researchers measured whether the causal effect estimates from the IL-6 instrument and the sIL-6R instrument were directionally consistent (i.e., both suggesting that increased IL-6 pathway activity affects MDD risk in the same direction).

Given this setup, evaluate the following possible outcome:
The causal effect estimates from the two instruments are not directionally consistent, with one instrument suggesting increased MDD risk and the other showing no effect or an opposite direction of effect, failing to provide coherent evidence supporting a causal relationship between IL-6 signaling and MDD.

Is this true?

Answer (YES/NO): NO